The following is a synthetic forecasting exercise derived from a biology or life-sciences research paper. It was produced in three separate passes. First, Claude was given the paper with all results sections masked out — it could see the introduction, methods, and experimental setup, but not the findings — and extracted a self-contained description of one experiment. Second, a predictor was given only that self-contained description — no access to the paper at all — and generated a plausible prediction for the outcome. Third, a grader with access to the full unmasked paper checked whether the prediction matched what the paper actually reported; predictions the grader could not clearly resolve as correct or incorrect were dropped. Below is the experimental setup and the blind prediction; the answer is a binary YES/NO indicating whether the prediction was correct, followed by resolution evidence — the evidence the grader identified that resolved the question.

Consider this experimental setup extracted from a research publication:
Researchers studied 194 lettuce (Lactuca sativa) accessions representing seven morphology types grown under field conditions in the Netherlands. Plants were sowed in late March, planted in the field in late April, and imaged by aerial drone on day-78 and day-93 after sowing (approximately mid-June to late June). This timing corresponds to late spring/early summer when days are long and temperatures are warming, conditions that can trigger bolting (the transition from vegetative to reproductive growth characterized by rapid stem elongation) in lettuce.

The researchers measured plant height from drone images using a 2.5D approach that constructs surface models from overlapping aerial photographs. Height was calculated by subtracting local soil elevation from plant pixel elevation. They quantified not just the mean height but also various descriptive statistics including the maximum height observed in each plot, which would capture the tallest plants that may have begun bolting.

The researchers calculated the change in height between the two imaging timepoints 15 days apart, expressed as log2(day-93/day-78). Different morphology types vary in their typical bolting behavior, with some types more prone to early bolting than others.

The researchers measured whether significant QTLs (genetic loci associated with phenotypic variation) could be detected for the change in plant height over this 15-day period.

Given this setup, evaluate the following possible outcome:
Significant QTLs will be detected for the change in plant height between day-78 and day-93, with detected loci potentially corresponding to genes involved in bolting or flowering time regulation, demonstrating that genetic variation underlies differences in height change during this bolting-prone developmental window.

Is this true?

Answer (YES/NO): YES